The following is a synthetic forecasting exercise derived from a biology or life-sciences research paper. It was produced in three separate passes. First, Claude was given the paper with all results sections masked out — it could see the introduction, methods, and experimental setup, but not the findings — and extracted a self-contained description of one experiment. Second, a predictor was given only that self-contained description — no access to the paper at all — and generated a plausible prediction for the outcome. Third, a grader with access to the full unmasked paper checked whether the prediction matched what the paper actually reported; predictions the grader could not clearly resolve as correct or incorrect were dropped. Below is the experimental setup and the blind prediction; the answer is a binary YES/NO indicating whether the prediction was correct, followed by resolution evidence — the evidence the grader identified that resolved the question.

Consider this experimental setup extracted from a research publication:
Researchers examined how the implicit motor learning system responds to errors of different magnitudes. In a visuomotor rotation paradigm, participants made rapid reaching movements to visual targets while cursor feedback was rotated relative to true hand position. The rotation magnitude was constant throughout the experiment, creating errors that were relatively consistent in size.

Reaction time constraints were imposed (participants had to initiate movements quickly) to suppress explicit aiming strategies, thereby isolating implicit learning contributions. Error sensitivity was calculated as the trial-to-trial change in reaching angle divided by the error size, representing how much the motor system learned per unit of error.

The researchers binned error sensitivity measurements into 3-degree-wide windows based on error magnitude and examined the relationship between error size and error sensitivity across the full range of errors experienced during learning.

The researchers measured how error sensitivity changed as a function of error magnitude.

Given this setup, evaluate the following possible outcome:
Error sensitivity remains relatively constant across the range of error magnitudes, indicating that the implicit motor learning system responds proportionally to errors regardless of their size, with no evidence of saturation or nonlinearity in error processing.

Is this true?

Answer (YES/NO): NO